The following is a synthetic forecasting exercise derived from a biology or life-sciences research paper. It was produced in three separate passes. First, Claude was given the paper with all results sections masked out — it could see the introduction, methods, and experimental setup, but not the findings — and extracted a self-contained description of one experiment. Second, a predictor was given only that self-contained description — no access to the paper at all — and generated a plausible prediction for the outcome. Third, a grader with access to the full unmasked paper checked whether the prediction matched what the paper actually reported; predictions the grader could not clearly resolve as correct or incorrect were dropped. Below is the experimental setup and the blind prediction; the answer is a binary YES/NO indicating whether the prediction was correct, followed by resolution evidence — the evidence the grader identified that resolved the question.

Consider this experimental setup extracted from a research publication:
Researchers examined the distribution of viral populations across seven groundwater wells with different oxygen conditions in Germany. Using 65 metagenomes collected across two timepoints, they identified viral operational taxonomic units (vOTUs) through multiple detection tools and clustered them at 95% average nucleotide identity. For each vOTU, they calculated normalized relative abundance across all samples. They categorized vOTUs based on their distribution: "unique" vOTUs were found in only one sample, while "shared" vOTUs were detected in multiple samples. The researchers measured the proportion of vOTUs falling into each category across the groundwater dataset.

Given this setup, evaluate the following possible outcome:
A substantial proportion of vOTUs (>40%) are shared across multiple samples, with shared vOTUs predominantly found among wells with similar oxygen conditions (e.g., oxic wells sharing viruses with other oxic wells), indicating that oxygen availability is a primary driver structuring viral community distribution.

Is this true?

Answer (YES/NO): NO